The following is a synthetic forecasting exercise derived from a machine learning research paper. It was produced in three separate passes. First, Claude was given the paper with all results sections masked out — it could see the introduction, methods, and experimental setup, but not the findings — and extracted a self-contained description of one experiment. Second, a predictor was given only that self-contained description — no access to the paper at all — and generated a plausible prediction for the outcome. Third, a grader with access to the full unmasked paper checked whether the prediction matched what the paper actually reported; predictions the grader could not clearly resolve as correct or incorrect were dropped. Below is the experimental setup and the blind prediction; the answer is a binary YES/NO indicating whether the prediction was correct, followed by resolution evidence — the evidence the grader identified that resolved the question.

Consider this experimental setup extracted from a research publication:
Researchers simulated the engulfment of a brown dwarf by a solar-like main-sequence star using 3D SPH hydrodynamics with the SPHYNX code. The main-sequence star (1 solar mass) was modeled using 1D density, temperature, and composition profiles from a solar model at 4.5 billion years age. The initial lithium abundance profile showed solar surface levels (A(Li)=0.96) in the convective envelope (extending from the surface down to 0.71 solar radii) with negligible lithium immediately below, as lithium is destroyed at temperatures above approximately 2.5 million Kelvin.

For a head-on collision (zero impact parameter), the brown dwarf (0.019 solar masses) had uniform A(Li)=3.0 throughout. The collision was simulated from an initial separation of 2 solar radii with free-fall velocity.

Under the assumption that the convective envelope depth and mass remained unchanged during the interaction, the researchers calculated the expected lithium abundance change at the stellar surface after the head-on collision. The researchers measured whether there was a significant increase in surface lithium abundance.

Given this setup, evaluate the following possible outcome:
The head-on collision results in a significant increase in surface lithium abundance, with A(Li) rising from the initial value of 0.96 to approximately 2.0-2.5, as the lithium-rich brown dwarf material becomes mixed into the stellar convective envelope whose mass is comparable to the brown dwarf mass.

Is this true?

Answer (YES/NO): NO